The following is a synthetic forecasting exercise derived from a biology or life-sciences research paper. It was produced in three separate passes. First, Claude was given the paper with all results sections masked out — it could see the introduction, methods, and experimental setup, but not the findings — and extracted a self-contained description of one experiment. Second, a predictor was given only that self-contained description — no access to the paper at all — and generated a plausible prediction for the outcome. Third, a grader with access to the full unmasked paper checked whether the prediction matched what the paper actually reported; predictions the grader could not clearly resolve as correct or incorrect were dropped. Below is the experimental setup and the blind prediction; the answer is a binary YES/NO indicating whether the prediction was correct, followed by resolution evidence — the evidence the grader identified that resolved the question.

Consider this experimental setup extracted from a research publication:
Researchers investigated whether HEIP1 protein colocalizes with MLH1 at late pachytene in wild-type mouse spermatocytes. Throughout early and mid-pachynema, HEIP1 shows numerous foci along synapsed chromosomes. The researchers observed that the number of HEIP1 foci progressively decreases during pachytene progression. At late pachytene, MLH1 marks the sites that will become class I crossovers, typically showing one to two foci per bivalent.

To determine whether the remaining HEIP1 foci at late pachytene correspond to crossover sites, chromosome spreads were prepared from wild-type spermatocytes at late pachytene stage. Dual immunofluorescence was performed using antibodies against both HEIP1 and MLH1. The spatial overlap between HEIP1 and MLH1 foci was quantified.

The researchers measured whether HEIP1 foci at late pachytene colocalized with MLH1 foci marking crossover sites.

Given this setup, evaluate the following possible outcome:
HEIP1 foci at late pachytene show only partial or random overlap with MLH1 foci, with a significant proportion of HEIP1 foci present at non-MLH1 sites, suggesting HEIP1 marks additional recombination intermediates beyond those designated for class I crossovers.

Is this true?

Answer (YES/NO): NO